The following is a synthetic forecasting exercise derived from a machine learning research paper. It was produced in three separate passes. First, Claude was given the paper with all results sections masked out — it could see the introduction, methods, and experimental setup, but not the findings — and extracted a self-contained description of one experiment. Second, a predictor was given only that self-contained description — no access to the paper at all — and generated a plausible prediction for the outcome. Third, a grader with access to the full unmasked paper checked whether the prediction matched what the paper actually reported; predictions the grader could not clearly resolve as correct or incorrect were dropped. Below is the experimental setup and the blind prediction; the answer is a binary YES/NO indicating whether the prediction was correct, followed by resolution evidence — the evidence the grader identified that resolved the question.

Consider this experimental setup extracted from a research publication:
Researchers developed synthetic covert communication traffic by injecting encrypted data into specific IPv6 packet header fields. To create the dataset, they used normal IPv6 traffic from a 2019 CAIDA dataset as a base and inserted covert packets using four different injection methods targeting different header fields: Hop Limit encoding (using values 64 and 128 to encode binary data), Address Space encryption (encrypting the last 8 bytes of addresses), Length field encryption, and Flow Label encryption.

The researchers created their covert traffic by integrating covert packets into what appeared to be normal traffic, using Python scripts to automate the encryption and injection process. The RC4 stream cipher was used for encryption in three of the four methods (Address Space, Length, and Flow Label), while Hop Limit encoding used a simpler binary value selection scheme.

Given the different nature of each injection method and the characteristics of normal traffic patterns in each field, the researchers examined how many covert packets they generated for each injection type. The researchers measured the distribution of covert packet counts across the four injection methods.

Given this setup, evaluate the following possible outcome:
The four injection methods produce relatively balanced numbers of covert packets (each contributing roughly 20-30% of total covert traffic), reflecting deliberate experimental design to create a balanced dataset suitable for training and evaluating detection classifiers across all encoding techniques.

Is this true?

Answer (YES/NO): NO